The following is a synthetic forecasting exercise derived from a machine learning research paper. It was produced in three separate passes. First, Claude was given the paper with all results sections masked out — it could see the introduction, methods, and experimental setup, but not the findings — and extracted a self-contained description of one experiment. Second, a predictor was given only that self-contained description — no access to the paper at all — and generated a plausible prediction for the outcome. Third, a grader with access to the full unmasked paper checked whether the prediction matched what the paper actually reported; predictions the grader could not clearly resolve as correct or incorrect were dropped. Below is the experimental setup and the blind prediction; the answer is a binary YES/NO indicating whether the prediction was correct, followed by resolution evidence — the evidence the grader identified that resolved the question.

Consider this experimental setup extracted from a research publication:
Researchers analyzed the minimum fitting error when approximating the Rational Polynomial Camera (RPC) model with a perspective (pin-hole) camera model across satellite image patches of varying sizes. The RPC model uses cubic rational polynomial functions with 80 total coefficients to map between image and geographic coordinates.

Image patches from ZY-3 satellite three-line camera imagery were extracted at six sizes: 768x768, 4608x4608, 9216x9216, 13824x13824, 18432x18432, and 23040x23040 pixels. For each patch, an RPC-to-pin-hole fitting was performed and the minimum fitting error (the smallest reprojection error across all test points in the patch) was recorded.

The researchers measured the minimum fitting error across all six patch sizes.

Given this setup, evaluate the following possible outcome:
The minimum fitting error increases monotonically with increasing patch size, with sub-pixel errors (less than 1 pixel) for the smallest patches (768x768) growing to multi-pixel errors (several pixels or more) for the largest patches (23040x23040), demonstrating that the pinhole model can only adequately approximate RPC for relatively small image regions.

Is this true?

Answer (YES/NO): NO